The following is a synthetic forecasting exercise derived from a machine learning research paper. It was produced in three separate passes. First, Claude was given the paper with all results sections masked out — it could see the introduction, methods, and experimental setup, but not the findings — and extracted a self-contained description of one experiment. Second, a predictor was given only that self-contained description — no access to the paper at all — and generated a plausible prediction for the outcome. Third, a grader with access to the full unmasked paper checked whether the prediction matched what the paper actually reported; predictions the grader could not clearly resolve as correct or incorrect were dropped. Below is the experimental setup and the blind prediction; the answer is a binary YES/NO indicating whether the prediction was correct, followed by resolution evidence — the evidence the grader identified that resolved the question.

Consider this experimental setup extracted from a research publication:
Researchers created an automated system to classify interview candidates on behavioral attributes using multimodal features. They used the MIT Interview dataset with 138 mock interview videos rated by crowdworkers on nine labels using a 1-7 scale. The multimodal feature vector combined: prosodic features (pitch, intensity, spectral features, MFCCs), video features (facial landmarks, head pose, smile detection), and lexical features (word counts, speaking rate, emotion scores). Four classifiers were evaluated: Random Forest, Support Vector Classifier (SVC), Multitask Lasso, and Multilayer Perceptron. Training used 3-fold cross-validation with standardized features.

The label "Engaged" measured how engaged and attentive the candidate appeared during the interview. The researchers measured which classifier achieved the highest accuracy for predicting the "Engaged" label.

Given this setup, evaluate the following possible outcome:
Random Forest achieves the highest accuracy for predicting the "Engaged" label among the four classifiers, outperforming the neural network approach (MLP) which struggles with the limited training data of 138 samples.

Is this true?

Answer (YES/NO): NO